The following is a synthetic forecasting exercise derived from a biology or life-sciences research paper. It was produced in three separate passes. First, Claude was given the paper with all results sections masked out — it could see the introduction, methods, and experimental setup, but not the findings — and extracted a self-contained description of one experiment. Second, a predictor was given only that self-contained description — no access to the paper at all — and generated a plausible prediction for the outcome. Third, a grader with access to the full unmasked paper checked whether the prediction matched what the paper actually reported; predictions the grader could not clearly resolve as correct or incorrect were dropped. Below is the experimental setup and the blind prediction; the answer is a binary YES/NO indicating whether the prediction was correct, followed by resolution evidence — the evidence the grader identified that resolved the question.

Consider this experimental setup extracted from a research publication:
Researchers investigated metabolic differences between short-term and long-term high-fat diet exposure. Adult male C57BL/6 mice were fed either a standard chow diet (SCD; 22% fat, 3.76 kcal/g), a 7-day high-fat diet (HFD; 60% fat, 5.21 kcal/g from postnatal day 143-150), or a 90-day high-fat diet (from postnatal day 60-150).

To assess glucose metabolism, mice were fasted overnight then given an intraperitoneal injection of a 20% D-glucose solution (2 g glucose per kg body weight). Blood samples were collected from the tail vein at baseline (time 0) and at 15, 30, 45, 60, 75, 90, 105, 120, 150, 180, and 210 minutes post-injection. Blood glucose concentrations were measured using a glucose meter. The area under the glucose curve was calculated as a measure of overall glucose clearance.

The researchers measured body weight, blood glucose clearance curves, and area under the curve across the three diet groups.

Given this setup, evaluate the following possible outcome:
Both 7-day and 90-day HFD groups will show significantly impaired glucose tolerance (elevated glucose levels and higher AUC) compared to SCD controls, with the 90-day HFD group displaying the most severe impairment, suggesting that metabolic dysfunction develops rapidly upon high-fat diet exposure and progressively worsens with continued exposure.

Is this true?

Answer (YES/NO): NO